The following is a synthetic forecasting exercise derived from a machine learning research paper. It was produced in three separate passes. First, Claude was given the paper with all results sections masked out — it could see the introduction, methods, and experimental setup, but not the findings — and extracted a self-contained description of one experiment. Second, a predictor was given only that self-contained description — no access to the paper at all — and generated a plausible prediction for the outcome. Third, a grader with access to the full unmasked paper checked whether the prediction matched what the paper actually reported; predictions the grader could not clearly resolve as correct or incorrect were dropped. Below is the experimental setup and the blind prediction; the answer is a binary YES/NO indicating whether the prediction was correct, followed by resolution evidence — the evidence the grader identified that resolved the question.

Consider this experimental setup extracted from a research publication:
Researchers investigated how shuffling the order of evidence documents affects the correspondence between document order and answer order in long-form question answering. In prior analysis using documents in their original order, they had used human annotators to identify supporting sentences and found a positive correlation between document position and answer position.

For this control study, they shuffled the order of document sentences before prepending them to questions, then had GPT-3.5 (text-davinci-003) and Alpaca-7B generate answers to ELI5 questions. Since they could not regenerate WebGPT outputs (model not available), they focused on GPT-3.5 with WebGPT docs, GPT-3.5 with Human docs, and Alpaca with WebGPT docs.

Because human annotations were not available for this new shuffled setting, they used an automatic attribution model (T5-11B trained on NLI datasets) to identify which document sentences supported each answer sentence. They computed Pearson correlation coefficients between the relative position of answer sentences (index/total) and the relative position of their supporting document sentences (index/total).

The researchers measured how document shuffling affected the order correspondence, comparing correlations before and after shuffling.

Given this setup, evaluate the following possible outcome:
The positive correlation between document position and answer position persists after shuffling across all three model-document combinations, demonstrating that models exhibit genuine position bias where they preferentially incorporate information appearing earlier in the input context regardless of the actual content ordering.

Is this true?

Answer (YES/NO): NO